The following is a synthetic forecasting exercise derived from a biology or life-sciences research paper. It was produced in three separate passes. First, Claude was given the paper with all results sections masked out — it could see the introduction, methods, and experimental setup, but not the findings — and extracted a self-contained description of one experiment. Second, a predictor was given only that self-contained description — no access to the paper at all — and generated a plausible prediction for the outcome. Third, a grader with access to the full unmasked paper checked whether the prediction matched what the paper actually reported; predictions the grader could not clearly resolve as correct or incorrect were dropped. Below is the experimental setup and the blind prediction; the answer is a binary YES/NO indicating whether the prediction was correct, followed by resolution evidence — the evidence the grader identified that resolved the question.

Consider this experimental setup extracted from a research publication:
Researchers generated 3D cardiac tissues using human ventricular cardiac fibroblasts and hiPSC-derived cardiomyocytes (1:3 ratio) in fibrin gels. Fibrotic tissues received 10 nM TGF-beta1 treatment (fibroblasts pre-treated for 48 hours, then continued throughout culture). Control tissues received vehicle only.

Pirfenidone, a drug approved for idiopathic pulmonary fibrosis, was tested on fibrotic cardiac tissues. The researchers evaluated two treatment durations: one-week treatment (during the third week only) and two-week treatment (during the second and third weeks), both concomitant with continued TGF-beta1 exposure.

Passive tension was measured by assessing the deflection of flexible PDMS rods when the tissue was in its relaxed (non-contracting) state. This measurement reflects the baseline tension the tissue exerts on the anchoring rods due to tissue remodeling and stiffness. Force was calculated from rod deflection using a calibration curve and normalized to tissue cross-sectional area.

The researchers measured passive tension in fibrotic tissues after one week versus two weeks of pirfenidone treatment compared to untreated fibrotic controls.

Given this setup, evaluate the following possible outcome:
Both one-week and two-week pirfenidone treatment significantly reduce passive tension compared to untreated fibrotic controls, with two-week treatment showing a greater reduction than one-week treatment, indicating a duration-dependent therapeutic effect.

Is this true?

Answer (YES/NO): NO